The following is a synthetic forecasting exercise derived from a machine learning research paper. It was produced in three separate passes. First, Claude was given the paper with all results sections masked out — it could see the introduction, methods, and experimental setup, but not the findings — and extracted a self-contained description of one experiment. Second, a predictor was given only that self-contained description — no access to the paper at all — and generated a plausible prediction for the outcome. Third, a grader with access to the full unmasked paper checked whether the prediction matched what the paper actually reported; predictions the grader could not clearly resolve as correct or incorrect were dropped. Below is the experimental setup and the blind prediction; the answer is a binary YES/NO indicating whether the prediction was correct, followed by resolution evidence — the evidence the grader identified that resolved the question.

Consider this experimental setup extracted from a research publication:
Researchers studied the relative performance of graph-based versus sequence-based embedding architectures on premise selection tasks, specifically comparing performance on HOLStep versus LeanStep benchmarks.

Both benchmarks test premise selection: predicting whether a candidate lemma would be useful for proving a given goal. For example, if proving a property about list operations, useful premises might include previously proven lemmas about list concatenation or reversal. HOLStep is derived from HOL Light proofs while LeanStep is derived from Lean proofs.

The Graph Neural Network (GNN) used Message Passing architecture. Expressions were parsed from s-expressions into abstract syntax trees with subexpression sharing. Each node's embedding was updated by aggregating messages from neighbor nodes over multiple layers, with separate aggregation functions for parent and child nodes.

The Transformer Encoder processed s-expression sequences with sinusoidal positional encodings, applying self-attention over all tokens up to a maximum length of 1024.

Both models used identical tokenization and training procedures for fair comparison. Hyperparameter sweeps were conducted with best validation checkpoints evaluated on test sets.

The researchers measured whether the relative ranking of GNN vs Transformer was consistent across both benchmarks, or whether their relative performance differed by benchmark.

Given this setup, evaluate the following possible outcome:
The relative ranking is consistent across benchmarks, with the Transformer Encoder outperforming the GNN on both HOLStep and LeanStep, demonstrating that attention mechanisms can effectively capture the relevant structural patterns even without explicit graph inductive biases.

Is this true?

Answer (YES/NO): NO